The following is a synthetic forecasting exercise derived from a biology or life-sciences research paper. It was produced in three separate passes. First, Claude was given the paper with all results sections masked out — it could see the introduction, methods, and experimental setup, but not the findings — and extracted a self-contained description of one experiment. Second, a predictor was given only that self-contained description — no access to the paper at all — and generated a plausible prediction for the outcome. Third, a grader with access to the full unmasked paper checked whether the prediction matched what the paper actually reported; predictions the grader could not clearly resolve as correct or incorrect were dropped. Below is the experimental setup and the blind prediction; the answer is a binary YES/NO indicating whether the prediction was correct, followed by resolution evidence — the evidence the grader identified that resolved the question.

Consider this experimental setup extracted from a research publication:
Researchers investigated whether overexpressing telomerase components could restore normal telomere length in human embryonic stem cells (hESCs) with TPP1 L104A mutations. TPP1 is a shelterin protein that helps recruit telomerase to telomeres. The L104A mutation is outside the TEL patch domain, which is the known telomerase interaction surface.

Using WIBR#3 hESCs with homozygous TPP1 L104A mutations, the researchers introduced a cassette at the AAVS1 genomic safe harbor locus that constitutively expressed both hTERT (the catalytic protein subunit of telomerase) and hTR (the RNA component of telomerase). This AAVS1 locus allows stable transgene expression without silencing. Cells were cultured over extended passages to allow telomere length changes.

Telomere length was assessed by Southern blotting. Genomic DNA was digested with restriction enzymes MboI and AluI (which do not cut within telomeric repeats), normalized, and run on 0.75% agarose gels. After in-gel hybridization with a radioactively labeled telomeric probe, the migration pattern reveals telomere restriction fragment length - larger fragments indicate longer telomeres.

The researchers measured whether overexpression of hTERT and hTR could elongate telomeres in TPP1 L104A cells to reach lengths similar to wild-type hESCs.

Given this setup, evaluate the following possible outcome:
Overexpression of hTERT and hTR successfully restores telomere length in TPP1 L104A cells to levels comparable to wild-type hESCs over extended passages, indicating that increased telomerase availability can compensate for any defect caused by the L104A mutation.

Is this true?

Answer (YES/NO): YES